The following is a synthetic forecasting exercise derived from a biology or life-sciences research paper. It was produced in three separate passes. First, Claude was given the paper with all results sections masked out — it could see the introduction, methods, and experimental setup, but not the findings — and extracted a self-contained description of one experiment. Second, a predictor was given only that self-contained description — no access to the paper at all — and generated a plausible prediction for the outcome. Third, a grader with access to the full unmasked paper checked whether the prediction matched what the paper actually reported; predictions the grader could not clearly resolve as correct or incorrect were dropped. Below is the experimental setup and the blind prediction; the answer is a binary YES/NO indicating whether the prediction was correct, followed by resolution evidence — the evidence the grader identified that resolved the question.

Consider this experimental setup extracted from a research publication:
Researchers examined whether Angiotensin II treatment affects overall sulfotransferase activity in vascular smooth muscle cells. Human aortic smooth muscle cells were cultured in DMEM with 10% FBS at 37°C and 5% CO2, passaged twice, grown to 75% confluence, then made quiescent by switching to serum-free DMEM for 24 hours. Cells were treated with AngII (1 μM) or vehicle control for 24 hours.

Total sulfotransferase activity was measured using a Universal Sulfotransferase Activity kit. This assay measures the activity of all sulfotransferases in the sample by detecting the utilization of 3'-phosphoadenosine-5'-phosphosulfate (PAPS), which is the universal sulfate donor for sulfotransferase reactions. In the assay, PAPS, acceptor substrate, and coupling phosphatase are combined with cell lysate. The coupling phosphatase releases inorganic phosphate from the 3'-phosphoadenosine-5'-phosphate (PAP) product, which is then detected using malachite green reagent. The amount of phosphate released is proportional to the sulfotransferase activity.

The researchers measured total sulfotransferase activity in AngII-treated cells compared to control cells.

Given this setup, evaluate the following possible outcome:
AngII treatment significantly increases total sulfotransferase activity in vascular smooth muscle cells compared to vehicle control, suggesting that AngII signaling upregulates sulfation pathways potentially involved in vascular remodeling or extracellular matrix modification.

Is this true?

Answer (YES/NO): YES